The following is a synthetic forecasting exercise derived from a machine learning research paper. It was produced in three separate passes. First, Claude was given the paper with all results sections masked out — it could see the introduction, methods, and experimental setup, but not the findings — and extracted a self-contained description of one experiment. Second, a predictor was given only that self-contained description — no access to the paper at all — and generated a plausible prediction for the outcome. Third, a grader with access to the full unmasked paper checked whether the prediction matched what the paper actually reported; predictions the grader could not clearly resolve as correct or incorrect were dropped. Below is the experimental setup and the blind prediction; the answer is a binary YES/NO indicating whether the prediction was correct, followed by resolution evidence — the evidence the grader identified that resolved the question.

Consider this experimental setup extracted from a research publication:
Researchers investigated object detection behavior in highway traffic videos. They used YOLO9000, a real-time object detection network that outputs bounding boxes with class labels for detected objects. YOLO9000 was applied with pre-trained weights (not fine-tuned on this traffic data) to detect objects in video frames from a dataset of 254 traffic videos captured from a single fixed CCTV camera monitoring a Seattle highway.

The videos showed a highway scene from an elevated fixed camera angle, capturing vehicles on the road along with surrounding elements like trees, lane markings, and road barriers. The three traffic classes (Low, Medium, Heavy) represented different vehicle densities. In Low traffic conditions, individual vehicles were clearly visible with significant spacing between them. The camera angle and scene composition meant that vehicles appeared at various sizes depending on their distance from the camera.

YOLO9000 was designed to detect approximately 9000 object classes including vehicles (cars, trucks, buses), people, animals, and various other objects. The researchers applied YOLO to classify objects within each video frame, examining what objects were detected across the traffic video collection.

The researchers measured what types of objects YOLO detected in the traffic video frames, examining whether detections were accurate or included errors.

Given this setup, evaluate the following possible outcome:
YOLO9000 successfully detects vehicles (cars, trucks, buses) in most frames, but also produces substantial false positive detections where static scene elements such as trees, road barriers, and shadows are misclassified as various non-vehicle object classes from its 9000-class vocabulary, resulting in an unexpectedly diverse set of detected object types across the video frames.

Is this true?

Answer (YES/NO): NO